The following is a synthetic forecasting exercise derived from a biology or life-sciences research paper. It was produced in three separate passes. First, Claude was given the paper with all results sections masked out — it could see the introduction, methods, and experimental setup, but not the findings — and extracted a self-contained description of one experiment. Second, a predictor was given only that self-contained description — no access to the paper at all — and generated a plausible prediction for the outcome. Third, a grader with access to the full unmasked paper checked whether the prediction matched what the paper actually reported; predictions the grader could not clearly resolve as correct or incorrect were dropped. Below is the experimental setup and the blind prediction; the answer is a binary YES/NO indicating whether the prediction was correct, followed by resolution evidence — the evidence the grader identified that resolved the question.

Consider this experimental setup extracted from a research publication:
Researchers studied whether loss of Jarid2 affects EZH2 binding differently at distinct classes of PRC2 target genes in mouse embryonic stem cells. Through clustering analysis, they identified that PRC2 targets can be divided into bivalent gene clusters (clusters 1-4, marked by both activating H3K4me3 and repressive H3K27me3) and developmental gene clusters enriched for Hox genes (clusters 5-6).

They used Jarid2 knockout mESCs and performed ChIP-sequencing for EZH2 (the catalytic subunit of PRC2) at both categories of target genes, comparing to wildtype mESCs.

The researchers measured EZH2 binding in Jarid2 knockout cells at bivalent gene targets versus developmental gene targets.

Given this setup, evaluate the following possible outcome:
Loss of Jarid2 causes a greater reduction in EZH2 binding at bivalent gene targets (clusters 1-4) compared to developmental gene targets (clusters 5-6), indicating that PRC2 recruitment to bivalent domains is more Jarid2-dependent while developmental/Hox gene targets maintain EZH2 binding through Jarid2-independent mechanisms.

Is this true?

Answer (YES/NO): NO